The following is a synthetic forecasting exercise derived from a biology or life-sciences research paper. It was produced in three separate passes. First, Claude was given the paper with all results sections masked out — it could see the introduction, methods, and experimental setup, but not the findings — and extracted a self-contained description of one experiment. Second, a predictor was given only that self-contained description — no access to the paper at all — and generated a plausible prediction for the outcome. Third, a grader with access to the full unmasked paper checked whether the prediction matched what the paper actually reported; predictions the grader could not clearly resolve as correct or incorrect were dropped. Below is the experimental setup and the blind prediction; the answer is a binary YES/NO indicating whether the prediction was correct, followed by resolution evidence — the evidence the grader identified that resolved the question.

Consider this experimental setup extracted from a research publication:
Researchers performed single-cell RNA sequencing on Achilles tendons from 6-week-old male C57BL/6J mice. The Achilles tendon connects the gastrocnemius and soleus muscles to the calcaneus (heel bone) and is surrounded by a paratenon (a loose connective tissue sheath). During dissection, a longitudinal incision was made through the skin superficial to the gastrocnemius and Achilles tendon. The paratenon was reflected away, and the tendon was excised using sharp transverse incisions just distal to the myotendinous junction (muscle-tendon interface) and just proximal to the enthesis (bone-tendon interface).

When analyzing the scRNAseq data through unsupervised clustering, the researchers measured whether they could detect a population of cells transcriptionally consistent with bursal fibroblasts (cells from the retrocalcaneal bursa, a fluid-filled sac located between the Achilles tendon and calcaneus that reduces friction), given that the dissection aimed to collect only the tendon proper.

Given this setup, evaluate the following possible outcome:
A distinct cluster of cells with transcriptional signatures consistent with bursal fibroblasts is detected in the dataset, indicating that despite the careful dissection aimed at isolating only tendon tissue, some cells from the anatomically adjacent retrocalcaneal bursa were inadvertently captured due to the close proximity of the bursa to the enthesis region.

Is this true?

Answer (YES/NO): YES